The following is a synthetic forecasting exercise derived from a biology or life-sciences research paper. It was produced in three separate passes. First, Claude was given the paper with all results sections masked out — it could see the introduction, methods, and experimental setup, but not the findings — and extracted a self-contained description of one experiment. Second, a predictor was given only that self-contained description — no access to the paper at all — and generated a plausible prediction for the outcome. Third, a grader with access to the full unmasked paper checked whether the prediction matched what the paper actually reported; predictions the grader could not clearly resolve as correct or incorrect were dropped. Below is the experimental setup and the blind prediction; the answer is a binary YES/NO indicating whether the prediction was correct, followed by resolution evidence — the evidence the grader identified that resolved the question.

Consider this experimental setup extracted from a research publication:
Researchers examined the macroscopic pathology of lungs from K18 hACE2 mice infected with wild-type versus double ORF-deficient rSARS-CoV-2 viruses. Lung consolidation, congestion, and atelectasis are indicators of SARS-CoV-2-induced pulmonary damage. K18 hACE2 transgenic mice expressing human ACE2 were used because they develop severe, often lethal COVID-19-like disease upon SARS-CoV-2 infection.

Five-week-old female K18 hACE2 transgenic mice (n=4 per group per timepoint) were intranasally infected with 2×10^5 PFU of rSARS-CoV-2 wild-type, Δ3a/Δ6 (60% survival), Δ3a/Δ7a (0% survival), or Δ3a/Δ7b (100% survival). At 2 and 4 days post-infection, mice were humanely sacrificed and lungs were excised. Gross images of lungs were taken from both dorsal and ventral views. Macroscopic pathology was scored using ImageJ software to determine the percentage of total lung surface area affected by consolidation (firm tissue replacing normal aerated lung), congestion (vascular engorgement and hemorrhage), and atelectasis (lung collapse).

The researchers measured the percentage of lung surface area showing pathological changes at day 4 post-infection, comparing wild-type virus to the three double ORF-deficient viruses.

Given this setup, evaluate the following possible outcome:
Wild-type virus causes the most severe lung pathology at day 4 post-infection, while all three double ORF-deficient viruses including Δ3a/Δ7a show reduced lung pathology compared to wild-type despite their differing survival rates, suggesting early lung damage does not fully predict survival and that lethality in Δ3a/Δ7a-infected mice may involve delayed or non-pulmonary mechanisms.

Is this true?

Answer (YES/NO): YES